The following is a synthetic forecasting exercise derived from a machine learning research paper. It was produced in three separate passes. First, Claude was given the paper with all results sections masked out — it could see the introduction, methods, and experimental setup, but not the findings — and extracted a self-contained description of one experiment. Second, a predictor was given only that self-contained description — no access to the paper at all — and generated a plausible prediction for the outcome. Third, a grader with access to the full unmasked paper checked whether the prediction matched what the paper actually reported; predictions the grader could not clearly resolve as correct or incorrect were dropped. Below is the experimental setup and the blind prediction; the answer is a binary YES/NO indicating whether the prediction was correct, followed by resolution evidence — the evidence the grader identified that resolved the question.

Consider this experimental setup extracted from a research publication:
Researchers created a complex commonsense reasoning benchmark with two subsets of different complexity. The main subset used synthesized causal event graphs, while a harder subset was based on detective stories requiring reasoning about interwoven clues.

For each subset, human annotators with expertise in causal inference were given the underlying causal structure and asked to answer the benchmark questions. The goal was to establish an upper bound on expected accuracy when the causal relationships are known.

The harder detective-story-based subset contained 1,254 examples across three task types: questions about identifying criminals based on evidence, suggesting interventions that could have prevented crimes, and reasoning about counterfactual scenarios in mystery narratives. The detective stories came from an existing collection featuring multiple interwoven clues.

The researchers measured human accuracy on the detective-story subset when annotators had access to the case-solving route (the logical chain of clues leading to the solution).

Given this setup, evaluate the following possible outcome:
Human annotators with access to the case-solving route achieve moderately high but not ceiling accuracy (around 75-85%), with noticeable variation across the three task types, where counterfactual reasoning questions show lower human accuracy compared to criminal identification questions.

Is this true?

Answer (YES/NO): NO